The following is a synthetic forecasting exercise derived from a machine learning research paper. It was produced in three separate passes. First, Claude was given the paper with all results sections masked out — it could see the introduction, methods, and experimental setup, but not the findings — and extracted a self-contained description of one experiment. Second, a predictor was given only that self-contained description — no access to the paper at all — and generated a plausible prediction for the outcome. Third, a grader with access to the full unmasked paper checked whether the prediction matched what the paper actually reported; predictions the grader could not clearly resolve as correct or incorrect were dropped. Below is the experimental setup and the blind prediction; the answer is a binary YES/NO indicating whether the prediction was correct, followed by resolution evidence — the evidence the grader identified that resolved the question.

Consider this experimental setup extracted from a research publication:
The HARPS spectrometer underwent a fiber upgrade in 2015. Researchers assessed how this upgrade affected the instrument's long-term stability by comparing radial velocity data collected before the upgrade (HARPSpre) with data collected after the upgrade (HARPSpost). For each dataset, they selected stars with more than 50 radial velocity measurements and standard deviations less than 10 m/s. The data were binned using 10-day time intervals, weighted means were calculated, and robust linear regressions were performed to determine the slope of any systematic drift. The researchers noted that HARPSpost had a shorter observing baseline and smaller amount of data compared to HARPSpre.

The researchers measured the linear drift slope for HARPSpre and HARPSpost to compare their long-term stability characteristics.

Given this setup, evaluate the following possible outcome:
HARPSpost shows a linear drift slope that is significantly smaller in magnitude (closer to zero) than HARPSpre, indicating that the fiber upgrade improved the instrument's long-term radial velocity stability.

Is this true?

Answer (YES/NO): NO